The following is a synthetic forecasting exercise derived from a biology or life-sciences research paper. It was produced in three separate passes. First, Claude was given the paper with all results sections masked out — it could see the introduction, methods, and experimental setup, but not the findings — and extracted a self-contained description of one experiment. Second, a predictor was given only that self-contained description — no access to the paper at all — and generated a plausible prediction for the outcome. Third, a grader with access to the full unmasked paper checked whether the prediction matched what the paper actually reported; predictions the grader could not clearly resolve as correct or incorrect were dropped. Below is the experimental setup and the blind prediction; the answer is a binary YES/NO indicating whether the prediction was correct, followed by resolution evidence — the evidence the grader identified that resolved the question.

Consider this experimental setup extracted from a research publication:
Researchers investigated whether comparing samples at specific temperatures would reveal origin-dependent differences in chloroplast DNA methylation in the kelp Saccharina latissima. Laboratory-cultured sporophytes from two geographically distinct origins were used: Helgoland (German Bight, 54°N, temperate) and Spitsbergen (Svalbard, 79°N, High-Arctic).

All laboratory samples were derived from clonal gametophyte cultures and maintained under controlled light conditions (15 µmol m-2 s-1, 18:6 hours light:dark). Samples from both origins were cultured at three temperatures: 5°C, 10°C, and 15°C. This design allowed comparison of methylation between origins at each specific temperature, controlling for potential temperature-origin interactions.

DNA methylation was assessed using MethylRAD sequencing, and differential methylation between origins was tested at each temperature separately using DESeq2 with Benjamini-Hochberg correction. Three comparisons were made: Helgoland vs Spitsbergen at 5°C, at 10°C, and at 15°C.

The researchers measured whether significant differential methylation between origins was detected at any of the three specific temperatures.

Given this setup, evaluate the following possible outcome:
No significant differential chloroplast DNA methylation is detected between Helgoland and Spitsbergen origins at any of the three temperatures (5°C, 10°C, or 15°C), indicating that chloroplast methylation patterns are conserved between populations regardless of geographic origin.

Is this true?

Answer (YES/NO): NO